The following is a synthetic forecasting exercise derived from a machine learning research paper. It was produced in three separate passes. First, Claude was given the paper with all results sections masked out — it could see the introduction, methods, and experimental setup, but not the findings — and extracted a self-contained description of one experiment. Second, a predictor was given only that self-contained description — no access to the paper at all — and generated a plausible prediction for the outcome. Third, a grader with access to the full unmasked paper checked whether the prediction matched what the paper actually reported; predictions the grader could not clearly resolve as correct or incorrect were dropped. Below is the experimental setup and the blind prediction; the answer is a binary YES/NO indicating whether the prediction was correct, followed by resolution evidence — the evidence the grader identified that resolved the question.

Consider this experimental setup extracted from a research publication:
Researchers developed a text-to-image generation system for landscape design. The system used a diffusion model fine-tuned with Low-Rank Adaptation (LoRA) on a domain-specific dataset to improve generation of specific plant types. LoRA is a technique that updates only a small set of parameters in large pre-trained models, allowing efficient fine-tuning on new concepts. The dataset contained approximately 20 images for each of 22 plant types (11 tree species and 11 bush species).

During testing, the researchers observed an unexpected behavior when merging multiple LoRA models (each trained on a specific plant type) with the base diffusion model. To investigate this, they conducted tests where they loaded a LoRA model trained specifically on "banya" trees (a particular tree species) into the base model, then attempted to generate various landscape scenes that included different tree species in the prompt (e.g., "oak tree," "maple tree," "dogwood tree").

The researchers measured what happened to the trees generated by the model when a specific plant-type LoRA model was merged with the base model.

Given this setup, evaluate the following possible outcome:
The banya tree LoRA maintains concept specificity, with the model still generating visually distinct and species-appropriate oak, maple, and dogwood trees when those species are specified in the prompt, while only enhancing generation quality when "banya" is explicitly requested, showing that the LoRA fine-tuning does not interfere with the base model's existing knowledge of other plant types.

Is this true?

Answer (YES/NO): NO